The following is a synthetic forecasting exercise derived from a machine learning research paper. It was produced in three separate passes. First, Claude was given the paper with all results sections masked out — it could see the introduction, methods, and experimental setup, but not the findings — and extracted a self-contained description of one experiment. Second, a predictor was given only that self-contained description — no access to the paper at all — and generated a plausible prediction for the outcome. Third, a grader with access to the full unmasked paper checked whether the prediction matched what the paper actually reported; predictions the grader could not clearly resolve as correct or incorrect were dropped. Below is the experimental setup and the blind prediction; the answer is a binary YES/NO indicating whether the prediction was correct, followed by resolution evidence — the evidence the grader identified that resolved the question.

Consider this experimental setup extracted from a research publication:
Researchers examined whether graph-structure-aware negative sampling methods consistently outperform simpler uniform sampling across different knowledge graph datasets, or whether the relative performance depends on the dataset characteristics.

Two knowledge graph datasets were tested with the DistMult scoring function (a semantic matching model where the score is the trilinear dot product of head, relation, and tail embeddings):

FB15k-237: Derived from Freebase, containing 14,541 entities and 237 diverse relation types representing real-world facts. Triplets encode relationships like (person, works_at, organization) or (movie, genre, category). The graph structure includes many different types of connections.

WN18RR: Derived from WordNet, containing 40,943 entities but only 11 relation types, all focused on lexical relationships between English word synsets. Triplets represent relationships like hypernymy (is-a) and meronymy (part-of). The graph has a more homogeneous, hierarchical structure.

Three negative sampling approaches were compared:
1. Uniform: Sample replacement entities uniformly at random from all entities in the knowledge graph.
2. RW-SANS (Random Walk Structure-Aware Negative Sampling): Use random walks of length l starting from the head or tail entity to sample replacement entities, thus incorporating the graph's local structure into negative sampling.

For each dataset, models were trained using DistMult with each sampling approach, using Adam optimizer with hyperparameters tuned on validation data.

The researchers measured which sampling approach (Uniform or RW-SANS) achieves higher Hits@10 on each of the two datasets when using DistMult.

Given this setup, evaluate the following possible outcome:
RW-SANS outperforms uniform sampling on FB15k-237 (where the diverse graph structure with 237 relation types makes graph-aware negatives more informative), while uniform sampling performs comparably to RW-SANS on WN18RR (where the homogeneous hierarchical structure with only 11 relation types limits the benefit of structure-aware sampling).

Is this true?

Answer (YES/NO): NO